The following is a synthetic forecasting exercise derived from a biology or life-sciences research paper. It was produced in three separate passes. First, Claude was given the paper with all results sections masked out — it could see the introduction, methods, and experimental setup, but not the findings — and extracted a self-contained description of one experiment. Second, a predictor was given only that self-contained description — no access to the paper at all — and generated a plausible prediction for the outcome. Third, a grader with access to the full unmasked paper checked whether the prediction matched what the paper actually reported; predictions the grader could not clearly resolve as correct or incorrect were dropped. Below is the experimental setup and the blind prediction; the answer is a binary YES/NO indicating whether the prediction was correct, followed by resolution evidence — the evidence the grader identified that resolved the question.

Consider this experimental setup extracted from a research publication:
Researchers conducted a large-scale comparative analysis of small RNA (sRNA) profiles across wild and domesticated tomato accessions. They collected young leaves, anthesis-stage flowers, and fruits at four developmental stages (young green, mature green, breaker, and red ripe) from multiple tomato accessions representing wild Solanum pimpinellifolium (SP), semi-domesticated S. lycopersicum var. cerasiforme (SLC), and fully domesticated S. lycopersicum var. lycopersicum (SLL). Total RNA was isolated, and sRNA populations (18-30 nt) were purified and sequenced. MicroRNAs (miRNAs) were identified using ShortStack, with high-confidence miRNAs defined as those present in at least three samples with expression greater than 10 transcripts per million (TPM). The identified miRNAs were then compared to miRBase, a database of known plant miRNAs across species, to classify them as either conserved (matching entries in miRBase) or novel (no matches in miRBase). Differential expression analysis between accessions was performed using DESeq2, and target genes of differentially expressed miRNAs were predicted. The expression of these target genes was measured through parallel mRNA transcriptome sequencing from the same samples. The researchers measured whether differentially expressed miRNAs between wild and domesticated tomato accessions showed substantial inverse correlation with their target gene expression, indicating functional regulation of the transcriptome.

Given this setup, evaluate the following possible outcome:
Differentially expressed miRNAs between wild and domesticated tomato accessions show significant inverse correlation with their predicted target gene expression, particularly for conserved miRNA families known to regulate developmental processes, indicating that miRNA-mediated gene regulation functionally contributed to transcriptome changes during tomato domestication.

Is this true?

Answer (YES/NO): NO